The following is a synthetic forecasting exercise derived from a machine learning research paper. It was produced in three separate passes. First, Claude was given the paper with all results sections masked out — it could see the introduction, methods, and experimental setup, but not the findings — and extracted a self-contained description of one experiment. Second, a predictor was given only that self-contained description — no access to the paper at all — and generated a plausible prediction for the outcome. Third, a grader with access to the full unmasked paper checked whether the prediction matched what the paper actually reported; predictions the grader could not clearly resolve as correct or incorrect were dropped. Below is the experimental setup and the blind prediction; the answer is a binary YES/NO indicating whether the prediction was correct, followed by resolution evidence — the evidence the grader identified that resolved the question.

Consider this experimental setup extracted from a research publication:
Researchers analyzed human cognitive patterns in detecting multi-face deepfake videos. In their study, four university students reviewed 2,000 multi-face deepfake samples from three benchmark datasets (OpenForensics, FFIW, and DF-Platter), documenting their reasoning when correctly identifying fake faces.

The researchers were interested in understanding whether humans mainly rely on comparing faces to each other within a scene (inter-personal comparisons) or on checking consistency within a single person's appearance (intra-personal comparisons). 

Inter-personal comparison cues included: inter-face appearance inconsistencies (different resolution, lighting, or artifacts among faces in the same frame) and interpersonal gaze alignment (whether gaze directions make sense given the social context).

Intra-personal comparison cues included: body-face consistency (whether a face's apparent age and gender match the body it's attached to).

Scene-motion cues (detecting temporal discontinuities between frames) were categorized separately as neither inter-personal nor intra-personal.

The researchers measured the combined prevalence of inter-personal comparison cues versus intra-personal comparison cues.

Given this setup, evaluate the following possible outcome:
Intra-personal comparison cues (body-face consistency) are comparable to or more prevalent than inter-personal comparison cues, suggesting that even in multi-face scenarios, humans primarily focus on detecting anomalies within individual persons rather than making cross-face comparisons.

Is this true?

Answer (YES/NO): NO